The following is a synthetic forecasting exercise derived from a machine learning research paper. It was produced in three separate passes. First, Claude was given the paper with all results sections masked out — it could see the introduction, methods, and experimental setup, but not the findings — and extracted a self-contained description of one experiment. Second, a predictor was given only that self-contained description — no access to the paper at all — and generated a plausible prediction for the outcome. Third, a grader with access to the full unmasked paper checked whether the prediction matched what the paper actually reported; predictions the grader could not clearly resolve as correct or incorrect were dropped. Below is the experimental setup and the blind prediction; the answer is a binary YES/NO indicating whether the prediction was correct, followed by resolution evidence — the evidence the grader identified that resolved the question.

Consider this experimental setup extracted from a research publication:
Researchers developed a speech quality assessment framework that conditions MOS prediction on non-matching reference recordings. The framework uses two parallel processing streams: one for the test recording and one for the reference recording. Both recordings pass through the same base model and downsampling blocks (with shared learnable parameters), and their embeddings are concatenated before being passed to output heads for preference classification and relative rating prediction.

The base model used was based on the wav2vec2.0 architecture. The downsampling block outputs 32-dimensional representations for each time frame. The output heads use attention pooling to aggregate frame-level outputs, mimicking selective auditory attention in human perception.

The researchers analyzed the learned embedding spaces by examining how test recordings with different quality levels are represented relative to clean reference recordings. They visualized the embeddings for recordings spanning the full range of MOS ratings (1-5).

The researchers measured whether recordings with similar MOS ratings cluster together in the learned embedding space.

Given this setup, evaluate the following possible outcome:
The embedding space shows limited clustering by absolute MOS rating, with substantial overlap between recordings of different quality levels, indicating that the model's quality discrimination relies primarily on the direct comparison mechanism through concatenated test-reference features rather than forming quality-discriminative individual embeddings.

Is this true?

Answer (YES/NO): NO